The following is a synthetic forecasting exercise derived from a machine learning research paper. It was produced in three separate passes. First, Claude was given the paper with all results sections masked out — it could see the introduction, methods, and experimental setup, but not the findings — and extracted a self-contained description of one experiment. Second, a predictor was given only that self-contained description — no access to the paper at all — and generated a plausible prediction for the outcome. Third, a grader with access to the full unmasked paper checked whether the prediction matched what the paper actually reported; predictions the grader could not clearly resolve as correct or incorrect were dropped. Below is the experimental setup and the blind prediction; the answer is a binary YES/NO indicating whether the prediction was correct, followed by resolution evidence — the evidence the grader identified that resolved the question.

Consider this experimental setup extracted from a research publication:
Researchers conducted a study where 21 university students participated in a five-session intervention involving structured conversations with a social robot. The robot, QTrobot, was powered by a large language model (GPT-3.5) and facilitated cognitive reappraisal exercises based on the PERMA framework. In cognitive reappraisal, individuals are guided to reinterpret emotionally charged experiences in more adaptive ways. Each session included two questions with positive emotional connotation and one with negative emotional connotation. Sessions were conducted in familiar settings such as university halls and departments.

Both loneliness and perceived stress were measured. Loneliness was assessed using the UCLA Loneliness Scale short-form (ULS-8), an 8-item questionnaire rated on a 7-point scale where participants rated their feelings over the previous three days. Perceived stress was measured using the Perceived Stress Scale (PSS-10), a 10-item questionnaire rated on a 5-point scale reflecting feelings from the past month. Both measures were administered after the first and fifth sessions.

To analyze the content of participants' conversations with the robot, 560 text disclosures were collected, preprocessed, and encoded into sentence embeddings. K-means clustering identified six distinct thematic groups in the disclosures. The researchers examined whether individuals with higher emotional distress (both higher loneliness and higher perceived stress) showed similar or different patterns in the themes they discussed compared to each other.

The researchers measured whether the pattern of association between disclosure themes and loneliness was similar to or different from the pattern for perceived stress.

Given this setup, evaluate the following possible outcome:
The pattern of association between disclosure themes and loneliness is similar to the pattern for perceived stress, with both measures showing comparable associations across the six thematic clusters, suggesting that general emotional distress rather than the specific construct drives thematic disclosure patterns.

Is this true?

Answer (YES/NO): YES